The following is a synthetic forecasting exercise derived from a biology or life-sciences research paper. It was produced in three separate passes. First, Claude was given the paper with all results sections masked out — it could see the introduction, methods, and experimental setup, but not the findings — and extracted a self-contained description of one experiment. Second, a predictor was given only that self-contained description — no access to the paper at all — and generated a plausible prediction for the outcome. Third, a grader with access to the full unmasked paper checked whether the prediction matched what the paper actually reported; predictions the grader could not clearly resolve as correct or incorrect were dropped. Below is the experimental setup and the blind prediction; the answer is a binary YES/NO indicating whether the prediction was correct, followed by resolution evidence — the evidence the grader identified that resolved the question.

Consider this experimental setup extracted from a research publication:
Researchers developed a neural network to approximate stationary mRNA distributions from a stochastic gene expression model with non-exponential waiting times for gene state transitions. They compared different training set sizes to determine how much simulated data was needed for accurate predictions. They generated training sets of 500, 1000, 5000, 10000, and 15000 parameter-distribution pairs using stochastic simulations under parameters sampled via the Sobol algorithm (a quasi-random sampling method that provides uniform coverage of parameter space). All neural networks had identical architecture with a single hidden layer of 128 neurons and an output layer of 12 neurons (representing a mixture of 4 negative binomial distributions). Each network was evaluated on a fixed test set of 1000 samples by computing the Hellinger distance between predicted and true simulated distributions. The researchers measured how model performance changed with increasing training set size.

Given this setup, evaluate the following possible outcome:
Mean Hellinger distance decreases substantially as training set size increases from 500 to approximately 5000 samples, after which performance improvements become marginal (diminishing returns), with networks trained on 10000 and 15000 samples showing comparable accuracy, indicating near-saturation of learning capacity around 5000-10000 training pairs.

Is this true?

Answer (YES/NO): NO